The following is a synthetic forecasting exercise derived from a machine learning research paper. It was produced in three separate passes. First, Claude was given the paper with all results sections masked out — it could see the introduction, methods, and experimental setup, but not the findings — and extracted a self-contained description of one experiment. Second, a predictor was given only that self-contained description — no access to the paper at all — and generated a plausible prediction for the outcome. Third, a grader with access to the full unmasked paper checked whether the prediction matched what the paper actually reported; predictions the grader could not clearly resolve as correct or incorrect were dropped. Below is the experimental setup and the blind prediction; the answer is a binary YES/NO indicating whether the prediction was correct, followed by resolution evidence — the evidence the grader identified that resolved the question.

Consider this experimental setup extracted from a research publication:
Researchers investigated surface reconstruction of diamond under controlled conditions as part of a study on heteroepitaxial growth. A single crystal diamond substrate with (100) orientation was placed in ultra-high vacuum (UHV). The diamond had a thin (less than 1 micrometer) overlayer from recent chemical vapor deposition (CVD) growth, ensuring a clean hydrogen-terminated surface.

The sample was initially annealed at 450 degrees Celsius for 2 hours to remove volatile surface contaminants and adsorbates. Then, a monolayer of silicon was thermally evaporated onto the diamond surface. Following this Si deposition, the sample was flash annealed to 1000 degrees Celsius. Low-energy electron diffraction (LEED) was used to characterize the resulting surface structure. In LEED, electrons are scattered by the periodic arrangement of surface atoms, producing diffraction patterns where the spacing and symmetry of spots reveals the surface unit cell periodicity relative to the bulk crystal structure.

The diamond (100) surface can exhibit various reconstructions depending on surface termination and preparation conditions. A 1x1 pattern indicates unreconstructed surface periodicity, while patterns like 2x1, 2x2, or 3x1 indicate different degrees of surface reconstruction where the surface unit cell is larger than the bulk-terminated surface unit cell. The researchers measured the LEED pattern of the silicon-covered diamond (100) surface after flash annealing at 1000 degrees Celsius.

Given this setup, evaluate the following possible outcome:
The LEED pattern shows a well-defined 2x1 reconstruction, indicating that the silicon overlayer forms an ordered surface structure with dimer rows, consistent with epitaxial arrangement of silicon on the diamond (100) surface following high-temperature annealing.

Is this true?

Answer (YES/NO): NO